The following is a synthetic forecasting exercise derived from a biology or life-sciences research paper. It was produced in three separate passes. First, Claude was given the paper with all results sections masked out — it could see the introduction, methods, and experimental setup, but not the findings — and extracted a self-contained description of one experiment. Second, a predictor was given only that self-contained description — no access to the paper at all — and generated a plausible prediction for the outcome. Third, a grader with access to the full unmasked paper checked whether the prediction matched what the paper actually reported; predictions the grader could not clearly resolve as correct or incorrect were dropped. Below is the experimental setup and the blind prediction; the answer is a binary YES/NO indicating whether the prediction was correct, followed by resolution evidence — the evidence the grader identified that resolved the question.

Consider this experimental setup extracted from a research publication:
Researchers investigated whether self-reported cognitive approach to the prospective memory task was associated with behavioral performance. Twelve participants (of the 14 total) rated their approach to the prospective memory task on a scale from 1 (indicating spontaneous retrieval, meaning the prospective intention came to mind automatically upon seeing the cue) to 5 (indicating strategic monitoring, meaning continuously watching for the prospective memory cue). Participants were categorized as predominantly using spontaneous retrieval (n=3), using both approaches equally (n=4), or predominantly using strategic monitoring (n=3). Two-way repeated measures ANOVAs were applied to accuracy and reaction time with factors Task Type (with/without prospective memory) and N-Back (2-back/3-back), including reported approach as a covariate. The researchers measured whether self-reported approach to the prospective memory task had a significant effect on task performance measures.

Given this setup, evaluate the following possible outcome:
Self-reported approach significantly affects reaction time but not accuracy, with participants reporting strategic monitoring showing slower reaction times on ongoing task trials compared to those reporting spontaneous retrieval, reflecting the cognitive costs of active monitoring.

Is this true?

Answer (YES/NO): NO